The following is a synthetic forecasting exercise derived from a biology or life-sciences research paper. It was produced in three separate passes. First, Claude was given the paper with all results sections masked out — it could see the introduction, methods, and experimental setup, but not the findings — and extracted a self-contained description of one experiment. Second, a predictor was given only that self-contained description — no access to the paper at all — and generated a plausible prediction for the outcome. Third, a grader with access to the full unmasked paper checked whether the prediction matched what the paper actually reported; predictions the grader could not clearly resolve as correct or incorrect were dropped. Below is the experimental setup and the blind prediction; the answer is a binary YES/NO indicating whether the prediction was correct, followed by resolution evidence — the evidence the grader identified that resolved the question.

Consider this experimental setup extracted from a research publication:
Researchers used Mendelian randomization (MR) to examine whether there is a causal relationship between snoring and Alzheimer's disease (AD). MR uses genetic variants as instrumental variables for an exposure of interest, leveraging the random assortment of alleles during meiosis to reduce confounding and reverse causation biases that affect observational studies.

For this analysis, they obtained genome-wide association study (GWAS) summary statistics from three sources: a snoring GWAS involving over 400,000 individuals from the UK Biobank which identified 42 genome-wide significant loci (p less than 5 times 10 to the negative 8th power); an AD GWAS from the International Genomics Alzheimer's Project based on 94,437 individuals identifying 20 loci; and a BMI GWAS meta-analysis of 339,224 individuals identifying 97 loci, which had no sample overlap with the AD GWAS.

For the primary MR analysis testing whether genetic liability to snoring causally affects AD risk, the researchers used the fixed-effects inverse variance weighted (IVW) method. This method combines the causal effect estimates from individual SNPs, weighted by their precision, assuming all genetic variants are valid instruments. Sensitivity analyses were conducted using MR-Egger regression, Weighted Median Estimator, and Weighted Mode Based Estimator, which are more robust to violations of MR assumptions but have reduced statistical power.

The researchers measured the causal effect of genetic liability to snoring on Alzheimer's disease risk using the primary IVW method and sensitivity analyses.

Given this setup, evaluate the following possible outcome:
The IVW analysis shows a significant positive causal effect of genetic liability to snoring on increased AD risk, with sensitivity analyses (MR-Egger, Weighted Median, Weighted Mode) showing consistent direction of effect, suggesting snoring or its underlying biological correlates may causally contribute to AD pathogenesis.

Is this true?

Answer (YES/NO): NO